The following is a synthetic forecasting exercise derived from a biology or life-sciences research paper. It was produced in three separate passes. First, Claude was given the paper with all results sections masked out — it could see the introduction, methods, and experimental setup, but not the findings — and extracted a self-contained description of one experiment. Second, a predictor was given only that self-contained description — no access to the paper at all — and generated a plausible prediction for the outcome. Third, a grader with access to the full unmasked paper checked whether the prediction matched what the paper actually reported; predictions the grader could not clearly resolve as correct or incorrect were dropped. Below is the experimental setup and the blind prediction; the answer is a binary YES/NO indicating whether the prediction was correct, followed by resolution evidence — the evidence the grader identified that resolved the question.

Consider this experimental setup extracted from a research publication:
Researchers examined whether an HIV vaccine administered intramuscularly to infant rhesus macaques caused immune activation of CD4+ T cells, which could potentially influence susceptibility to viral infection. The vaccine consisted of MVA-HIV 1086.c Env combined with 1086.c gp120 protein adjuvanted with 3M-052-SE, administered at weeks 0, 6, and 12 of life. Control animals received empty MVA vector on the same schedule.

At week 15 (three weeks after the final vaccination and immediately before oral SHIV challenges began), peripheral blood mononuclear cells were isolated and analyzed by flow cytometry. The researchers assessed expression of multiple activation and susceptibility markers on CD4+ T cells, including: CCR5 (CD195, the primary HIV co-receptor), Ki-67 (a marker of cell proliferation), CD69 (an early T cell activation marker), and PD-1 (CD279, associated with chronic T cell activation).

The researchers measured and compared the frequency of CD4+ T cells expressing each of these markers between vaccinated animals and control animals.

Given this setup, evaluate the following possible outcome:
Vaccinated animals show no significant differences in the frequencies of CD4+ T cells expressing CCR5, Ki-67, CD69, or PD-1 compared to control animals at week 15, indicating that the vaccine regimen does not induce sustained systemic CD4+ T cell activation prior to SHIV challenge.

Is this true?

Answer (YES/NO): YES